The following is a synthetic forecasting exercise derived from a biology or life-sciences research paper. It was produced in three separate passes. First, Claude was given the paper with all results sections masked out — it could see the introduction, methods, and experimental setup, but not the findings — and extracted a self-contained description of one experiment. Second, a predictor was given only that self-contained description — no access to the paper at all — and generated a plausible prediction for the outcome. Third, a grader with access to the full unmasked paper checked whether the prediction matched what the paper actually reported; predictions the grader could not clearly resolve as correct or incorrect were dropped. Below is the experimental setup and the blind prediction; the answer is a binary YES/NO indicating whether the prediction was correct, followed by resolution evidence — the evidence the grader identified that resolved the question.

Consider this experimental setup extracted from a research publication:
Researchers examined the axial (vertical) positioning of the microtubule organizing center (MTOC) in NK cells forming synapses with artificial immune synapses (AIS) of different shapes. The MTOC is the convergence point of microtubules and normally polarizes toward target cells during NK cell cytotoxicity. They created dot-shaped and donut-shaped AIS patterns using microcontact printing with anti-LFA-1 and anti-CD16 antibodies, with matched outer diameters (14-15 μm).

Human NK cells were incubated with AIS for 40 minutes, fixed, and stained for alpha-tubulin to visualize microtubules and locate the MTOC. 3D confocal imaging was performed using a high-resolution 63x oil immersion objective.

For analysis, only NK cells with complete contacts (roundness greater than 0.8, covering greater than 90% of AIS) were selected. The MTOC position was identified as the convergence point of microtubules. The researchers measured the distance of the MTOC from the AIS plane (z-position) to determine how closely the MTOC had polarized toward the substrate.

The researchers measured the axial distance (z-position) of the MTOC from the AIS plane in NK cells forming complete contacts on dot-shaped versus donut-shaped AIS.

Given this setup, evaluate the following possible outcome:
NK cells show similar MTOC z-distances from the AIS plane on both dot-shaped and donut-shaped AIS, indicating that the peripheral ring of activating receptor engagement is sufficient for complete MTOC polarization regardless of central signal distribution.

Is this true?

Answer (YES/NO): YES